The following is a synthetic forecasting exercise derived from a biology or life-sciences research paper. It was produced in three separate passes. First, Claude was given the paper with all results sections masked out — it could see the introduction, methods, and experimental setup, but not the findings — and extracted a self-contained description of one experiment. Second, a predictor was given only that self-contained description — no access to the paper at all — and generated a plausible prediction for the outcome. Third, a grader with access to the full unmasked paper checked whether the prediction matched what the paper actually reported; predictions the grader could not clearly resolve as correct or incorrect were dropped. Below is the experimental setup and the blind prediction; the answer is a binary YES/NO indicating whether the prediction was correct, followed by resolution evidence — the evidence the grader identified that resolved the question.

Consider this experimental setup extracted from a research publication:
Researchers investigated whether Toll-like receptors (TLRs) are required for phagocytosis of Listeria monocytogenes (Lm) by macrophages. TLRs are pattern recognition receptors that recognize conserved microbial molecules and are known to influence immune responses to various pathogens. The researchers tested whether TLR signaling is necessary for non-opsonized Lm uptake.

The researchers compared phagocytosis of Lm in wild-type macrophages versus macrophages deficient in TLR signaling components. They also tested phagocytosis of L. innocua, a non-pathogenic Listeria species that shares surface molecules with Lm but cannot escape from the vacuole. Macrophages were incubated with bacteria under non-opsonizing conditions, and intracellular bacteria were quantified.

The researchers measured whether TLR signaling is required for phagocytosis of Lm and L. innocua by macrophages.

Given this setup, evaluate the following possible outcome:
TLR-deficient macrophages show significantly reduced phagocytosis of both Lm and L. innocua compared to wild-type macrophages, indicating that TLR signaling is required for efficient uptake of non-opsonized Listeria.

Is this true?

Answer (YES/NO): NO